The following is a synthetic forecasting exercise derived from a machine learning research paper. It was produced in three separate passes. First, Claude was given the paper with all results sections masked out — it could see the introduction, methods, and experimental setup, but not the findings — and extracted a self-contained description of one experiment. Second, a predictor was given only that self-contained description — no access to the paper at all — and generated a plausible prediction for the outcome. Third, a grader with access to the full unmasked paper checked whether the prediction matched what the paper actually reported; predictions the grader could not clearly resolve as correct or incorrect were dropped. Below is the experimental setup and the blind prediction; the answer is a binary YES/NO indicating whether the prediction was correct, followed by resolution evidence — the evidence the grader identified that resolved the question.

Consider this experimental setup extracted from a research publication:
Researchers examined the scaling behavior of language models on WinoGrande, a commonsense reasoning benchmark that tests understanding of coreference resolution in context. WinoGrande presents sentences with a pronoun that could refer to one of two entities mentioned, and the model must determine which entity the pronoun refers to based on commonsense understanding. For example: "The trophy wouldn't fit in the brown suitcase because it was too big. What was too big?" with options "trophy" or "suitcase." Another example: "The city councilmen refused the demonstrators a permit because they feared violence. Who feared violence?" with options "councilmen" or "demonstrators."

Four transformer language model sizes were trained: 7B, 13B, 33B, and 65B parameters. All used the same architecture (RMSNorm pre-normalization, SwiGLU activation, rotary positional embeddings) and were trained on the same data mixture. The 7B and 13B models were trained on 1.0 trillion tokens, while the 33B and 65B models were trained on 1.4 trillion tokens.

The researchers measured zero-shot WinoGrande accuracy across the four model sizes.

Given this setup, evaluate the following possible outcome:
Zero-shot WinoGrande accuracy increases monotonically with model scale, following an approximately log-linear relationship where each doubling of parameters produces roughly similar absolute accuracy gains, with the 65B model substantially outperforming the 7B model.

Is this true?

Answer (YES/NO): NO